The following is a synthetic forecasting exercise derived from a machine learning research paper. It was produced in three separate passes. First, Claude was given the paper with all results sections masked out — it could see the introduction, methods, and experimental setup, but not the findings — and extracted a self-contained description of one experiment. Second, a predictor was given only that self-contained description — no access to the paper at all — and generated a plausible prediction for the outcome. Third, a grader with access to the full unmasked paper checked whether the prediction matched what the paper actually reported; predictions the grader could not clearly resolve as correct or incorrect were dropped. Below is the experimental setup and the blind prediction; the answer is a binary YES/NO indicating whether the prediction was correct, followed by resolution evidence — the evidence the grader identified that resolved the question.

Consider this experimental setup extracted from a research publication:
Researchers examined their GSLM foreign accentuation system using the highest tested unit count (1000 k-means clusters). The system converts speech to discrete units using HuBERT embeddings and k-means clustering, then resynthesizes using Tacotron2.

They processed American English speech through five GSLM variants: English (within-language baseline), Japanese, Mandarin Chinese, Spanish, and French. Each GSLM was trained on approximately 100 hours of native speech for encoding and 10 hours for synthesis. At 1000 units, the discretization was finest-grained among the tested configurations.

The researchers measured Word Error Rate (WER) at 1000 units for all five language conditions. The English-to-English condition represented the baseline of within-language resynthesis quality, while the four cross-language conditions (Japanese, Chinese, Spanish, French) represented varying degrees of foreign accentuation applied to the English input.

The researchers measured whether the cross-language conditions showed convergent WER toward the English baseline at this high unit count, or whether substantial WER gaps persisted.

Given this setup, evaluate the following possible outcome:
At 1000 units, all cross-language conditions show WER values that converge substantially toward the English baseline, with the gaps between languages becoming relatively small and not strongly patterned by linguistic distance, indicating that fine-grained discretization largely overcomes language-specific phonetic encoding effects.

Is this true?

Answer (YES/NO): NO